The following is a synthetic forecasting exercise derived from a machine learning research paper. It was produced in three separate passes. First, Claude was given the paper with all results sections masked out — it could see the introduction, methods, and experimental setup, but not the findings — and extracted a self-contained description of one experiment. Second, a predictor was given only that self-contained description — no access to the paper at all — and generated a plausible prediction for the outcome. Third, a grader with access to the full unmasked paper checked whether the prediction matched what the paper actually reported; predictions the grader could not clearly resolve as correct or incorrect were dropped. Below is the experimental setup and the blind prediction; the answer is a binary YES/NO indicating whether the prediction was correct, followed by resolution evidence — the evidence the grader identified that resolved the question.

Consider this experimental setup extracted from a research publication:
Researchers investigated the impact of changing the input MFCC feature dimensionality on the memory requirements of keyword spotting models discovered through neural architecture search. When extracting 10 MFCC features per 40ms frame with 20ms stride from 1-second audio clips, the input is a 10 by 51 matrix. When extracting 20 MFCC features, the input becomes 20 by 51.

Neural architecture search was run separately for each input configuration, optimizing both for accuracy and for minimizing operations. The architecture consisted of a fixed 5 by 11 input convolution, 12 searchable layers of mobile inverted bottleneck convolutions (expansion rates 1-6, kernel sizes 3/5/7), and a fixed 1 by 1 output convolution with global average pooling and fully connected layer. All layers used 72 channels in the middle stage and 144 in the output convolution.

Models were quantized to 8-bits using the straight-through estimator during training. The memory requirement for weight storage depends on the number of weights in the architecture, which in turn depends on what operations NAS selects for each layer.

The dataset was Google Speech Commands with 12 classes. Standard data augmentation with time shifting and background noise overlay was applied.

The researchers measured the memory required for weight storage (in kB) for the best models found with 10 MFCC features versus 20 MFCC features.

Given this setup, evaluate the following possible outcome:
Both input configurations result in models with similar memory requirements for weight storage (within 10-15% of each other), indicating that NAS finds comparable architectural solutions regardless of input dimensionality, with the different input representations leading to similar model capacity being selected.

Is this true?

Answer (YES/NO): NO